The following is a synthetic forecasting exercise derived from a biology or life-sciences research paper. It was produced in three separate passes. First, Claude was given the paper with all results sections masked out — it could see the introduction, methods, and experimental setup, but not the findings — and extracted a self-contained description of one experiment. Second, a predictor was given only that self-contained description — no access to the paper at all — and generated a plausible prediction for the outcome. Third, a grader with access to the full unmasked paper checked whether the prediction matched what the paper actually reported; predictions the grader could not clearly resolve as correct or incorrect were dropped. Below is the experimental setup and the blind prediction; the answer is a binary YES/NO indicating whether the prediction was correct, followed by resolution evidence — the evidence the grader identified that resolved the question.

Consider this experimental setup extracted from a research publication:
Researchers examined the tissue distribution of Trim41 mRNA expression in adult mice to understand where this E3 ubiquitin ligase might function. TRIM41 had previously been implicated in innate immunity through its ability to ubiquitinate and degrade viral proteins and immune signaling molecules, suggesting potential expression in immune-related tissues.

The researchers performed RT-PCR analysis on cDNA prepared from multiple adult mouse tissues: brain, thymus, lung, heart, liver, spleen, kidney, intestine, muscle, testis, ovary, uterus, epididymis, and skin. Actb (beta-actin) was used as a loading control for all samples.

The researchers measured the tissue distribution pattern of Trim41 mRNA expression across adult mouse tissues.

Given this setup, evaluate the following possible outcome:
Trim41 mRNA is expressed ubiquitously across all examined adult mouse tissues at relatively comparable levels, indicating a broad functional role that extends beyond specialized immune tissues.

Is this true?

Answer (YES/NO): NO